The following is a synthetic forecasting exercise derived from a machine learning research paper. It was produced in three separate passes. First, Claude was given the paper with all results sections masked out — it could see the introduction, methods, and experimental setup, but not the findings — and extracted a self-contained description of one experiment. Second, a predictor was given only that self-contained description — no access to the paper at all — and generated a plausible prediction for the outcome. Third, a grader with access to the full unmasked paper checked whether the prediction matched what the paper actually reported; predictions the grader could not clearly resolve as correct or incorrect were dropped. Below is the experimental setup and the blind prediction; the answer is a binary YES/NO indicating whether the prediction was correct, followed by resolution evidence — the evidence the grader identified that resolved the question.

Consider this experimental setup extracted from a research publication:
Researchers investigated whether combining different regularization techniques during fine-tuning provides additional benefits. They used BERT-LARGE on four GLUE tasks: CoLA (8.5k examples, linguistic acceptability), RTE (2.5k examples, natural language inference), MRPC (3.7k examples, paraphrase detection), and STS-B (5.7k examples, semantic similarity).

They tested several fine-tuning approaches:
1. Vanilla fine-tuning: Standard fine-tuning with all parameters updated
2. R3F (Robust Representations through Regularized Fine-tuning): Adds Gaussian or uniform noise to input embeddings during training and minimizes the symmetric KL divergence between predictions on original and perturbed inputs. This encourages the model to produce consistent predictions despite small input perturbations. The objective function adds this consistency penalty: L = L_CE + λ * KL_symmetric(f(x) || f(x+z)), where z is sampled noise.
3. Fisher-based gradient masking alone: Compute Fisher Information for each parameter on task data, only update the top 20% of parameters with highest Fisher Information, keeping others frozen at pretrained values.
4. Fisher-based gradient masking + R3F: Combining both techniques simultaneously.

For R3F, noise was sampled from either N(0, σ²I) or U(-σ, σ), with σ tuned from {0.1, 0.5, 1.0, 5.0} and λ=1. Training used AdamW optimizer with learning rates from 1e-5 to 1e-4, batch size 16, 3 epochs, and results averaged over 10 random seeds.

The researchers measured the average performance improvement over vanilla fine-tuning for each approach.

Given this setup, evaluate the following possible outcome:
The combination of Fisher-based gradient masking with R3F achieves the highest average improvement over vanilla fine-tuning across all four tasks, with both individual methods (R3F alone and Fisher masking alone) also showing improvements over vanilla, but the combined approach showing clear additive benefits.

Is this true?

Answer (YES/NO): YES